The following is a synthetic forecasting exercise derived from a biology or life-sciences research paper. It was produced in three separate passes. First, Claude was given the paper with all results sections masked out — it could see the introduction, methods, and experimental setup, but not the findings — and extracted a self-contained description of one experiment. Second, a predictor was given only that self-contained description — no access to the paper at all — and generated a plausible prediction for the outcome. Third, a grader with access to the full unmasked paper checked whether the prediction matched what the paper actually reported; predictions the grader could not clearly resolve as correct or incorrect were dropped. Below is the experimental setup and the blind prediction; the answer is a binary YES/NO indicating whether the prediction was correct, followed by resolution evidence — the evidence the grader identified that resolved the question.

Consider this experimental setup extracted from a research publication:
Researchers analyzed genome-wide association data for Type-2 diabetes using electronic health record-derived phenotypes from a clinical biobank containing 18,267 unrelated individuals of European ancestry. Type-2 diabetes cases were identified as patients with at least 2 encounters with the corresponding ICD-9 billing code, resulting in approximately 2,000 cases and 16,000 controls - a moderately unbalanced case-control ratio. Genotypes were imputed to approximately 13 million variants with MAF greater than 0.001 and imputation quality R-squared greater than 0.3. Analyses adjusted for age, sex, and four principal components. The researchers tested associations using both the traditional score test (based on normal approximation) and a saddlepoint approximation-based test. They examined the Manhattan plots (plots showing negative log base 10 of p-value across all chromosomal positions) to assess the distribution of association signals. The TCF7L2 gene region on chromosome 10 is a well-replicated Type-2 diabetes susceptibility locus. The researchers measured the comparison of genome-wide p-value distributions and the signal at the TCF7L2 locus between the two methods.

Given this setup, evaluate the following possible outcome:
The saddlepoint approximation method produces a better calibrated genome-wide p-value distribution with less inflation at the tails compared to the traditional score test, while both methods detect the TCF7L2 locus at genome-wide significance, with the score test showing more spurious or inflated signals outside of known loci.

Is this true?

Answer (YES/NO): YES